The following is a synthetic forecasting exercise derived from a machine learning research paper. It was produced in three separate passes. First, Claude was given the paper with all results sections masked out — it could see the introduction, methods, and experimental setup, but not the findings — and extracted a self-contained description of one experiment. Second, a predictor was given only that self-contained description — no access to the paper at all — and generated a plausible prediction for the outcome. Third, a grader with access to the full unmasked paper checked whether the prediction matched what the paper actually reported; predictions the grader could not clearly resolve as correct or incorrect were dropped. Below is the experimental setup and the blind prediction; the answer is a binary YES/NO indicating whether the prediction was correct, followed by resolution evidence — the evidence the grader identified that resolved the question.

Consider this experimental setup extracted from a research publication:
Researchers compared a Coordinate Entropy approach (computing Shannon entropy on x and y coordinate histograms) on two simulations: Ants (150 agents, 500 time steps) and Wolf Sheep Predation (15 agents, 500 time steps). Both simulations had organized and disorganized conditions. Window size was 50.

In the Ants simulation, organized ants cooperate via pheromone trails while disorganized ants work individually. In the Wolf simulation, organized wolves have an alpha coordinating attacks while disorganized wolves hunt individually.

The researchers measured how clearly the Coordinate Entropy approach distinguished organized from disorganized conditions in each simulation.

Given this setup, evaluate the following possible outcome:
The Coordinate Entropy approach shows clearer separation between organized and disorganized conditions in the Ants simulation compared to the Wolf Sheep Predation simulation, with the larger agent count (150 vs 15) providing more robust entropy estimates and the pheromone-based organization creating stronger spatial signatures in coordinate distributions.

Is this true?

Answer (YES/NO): NO